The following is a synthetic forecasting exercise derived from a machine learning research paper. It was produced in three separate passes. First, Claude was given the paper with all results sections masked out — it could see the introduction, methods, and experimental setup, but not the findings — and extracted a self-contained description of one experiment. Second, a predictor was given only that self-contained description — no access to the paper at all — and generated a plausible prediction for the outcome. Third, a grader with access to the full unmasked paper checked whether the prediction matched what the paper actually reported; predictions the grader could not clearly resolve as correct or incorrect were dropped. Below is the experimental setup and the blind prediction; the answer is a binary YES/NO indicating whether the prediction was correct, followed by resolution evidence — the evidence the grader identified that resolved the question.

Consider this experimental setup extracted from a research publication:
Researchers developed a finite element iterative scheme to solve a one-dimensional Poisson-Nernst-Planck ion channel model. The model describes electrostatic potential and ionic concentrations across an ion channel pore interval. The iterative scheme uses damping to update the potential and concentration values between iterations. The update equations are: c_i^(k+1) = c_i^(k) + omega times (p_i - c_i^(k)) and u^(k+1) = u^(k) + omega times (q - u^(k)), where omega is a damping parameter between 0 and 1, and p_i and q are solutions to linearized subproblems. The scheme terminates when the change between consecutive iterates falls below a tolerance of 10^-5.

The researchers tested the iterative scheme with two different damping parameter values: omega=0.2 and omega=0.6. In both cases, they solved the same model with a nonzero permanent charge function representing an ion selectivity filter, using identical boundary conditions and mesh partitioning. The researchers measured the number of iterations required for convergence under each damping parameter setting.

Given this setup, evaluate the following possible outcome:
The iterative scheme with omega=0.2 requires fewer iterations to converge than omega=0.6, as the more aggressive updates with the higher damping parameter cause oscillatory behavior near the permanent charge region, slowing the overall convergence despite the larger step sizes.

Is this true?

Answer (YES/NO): NO